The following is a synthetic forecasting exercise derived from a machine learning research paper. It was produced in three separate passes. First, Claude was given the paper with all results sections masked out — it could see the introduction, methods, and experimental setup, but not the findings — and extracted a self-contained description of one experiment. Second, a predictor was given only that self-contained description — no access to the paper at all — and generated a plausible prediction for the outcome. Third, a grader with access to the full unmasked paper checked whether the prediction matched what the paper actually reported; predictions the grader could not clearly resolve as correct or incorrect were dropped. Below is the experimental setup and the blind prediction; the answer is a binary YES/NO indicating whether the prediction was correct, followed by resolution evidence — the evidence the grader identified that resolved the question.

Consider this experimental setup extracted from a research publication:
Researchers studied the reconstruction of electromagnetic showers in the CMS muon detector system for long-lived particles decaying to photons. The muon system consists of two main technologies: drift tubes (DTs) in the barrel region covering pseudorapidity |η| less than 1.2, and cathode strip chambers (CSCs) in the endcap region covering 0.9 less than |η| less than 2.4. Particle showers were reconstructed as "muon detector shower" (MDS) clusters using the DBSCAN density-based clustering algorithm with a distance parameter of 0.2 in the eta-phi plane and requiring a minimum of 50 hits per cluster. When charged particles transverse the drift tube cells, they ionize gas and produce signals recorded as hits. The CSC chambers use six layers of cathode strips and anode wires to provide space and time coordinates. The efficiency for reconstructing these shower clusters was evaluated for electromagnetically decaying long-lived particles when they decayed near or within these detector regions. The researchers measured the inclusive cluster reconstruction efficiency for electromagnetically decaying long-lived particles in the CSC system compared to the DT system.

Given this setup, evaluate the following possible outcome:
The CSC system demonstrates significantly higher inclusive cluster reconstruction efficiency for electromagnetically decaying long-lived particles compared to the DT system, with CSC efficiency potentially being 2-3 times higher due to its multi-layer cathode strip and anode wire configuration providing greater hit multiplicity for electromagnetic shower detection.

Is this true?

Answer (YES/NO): NO